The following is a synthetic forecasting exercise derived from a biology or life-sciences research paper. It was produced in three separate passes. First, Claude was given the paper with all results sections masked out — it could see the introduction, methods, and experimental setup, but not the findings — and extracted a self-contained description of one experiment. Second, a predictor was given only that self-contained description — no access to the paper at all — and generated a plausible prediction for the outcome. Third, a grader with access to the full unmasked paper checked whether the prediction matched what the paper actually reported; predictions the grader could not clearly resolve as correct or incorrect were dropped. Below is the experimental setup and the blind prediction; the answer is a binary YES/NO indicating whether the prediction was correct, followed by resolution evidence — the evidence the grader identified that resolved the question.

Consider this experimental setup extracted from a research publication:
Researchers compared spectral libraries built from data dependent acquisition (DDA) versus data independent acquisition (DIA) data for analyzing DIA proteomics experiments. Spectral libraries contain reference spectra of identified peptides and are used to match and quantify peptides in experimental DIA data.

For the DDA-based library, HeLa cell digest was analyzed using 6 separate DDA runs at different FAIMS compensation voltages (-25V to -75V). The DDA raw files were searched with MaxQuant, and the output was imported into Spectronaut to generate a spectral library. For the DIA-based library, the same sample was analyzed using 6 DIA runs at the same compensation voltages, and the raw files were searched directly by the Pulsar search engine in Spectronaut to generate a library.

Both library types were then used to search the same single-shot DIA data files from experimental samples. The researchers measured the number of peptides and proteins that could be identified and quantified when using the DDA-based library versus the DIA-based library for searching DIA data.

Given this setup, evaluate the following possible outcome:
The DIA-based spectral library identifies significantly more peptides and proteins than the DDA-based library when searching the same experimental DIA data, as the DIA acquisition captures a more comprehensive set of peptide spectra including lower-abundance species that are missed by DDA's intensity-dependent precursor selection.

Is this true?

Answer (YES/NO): NO